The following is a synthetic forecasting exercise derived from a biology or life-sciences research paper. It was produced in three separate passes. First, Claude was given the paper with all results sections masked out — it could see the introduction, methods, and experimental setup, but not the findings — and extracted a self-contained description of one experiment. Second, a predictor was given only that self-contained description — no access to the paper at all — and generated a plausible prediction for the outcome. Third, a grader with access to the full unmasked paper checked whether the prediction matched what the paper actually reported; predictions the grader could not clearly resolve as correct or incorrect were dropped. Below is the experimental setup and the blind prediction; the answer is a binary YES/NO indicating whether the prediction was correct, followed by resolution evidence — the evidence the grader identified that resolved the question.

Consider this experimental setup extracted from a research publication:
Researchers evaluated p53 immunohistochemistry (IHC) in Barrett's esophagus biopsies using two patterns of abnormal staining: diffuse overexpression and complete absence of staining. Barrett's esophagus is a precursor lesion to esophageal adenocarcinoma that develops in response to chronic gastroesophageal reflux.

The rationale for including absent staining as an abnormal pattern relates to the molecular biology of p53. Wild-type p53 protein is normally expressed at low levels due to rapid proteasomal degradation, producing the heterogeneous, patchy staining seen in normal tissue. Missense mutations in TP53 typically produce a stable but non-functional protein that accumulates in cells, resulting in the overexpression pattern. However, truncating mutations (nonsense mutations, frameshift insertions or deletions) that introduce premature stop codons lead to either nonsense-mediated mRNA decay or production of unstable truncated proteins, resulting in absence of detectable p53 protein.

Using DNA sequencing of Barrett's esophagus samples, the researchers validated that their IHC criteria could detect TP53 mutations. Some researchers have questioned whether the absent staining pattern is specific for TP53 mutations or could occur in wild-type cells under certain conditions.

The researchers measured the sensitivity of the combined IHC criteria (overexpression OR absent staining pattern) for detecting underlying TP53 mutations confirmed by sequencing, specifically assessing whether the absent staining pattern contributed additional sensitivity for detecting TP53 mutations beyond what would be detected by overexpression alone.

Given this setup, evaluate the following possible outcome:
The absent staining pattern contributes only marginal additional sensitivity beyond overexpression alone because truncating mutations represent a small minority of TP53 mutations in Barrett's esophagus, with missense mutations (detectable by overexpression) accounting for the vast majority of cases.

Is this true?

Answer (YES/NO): NO